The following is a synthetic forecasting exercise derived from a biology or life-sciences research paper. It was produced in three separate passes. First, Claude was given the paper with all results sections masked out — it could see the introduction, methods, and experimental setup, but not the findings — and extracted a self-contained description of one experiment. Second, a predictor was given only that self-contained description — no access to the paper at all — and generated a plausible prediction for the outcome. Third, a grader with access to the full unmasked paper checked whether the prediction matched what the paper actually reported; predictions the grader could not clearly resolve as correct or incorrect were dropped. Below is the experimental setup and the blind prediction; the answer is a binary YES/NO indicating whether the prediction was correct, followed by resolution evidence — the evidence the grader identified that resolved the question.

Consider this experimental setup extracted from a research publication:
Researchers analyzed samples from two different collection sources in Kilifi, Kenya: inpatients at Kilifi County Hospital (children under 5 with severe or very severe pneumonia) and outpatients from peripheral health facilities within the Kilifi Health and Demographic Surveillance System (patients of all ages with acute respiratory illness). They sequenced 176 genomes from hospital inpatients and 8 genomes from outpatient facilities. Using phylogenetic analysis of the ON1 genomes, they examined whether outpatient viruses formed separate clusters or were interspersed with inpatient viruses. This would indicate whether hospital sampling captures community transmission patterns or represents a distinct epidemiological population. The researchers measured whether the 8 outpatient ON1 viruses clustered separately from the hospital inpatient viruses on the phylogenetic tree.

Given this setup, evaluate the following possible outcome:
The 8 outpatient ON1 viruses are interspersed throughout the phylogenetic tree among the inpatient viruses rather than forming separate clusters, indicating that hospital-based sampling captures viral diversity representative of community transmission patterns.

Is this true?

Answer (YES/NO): NO